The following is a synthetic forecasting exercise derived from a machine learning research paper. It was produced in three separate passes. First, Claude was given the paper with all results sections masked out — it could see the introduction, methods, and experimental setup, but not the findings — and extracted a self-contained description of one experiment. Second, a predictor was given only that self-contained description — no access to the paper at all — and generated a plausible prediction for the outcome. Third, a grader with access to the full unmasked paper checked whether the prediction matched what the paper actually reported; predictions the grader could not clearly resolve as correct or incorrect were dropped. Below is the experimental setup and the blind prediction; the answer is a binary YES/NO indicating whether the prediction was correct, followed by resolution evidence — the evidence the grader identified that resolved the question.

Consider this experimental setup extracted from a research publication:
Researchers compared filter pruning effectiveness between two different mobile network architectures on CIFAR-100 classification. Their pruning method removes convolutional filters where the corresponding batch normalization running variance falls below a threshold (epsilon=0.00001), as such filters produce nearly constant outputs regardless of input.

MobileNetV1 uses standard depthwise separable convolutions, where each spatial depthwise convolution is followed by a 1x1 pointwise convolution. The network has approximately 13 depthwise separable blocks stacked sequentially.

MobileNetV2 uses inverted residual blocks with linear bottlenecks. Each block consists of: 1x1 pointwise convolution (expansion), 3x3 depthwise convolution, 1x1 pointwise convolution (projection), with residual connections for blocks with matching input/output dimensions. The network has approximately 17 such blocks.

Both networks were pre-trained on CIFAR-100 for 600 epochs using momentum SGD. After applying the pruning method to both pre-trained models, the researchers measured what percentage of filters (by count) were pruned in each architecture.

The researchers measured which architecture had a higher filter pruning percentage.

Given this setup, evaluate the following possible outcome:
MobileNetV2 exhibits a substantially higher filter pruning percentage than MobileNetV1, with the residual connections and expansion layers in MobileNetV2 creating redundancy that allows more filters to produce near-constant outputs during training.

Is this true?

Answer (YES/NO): NO